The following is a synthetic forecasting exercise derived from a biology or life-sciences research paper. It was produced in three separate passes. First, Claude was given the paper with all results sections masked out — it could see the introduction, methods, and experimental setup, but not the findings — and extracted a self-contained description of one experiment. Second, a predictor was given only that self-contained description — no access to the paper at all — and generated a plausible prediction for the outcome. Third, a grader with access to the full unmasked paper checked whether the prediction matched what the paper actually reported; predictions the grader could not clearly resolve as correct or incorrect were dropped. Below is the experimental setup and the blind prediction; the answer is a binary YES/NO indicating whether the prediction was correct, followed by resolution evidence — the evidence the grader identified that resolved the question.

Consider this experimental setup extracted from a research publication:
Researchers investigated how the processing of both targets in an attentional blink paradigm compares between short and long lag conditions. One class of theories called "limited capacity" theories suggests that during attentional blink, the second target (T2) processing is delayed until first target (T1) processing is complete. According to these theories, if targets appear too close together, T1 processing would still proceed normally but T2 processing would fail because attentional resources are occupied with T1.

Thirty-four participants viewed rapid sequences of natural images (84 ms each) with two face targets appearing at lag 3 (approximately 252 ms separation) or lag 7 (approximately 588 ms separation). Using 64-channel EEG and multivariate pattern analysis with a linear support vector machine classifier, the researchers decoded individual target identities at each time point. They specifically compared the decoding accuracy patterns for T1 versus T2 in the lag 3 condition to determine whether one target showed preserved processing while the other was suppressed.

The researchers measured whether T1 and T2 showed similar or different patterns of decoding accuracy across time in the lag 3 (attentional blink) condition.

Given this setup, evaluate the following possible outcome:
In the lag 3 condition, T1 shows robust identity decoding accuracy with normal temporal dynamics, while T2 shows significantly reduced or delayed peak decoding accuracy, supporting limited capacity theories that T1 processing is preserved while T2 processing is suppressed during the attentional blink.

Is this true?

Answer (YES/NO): NO